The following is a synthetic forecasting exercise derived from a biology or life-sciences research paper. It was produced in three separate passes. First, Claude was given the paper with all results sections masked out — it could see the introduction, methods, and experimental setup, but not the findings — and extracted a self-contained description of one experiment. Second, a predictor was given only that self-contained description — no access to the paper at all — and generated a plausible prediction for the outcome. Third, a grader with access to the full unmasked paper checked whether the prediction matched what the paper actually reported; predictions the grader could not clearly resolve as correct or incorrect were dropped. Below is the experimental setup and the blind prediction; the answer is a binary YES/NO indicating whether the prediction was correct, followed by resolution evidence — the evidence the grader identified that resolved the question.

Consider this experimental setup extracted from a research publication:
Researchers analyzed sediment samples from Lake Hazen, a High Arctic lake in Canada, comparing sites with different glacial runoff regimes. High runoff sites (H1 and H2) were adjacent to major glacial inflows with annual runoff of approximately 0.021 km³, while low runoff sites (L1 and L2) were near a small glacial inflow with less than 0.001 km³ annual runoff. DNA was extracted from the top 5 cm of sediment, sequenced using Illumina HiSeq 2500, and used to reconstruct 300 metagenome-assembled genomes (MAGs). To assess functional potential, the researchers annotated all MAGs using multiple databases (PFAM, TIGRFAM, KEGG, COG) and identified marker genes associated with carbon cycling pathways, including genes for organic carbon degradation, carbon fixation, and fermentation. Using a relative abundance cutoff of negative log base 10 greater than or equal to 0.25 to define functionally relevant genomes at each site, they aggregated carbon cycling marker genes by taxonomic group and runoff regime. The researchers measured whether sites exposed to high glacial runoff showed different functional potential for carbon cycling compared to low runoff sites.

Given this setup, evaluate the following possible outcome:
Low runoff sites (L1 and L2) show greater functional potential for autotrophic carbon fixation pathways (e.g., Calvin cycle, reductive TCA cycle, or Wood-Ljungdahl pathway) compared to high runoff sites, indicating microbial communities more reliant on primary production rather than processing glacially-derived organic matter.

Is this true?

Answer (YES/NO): NO